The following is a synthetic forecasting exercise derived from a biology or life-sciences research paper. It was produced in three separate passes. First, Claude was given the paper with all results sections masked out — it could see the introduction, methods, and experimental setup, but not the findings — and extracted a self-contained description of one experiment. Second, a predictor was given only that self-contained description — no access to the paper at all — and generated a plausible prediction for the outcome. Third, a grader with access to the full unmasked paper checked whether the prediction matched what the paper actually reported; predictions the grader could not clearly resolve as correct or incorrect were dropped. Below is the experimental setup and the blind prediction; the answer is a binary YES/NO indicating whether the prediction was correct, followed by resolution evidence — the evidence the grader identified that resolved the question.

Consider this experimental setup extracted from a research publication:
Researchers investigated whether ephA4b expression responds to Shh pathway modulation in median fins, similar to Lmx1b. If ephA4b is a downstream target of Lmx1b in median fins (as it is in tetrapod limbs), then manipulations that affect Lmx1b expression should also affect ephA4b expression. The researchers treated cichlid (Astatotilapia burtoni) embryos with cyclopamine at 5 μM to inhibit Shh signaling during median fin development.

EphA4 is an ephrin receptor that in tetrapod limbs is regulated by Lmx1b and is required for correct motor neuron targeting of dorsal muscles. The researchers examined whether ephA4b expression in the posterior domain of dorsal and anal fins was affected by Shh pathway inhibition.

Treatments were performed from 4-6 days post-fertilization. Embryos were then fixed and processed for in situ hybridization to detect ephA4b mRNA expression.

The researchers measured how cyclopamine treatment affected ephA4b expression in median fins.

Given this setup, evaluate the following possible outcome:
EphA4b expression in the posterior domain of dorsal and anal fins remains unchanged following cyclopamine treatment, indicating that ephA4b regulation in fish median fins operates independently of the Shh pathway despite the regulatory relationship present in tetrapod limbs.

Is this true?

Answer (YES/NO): NO